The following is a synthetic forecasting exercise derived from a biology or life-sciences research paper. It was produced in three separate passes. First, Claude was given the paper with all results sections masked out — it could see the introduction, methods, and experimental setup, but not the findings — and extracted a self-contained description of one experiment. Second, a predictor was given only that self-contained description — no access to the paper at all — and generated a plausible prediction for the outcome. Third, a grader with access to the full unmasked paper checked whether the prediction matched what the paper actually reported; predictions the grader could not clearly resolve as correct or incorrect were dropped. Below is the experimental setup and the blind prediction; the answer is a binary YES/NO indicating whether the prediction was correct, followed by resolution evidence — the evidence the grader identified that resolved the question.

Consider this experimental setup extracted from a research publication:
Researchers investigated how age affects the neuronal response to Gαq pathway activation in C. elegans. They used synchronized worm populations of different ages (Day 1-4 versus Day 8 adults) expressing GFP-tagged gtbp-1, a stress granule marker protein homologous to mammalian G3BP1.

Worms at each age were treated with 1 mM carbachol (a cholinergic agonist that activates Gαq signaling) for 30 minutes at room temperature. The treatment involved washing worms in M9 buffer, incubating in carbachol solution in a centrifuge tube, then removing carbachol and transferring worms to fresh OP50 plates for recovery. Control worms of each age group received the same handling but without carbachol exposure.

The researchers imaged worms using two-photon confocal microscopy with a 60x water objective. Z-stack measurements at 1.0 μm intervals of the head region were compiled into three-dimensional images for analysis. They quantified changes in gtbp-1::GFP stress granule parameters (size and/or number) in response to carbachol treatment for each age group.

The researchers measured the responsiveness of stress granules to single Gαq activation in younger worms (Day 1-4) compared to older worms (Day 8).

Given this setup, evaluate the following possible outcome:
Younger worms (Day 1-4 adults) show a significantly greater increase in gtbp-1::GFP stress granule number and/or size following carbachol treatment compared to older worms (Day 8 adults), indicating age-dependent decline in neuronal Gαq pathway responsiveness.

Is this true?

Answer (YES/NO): YES